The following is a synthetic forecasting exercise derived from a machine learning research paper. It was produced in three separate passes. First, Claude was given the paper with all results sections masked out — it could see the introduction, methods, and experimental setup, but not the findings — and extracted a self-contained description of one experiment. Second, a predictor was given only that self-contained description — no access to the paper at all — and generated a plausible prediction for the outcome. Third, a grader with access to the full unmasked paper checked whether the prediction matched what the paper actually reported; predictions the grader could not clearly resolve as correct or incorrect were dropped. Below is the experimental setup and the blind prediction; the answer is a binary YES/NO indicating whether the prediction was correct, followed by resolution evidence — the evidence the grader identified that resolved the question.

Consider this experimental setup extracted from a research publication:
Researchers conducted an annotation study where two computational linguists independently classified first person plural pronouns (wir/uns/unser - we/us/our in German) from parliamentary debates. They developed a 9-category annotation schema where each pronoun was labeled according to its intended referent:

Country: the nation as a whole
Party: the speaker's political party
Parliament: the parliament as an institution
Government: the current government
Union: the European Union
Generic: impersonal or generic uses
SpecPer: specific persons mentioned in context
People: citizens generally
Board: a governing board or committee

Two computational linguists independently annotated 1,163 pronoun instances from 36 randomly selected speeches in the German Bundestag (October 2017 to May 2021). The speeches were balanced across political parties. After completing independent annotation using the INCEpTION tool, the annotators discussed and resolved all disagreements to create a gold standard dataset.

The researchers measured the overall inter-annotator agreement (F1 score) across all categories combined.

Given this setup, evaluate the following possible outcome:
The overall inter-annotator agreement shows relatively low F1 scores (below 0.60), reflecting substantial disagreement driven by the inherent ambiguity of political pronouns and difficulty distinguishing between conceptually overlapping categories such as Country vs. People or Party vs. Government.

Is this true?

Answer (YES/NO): NO